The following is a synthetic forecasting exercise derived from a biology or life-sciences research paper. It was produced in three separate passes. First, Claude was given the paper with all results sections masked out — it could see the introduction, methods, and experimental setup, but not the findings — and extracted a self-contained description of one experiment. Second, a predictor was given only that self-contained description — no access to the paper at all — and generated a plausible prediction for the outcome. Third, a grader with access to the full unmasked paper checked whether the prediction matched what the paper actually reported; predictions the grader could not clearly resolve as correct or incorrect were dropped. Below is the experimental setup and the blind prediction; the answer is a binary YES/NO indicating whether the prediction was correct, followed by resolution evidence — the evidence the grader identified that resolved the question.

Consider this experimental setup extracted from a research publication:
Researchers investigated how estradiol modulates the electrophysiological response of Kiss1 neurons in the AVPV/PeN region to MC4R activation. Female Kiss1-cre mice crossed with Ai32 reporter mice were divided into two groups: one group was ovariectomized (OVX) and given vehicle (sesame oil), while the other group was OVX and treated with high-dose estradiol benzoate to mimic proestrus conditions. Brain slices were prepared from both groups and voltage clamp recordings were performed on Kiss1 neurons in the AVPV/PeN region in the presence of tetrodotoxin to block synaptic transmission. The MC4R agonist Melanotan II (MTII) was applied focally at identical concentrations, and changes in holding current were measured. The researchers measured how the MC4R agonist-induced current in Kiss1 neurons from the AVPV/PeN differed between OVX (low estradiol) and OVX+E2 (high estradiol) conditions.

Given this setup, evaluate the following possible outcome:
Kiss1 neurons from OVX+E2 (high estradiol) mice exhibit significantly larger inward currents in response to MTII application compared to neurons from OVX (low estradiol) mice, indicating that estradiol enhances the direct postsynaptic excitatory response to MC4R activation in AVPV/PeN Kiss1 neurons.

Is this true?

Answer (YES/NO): NO